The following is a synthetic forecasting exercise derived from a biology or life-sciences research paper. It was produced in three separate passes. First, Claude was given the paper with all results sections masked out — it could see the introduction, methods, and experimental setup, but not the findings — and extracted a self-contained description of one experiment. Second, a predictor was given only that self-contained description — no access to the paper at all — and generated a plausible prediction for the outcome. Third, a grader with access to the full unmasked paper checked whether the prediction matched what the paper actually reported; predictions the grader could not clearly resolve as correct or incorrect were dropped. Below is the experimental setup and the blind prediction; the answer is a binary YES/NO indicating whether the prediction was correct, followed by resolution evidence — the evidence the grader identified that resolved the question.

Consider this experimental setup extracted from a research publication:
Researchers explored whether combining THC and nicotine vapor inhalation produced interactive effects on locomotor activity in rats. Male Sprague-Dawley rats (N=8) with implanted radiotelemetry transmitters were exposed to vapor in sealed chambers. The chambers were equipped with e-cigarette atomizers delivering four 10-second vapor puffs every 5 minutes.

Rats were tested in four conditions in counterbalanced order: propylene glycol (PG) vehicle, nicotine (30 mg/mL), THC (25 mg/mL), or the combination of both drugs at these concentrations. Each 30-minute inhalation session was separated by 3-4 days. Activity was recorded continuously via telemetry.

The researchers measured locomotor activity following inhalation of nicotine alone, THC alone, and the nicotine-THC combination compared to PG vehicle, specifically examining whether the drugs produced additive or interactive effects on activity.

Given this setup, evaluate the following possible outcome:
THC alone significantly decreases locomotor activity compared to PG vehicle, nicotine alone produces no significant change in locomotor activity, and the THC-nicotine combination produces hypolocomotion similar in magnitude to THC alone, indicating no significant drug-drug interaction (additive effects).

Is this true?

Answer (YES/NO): YES